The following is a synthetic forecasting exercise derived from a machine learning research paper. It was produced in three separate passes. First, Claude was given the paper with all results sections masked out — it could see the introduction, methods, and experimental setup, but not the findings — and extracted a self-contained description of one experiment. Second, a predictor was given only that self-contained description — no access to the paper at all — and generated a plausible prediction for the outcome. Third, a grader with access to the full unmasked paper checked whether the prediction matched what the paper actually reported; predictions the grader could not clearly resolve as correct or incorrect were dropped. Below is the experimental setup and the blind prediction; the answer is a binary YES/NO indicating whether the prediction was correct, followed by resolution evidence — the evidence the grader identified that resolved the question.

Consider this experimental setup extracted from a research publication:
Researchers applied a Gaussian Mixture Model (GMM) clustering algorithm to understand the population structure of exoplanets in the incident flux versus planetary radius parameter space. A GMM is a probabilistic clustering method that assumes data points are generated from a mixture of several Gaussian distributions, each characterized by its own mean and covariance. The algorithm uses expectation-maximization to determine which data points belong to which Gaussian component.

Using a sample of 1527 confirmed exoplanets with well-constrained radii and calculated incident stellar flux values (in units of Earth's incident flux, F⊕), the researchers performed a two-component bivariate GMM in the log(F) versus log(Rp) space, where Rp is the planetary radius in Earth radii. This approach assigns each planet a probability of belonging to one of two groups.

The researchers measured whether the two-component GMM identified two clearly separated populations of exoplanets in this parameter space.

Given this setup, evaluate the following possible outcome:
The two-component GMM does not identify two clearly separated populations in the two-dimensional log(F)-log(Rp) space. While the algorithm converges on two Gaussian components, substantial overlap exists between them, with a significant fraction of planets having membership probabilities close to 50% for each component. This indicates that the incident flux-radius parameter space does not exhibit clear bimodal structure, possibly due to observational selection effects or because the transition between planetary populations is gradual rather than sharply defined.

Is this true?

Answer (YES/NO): NO